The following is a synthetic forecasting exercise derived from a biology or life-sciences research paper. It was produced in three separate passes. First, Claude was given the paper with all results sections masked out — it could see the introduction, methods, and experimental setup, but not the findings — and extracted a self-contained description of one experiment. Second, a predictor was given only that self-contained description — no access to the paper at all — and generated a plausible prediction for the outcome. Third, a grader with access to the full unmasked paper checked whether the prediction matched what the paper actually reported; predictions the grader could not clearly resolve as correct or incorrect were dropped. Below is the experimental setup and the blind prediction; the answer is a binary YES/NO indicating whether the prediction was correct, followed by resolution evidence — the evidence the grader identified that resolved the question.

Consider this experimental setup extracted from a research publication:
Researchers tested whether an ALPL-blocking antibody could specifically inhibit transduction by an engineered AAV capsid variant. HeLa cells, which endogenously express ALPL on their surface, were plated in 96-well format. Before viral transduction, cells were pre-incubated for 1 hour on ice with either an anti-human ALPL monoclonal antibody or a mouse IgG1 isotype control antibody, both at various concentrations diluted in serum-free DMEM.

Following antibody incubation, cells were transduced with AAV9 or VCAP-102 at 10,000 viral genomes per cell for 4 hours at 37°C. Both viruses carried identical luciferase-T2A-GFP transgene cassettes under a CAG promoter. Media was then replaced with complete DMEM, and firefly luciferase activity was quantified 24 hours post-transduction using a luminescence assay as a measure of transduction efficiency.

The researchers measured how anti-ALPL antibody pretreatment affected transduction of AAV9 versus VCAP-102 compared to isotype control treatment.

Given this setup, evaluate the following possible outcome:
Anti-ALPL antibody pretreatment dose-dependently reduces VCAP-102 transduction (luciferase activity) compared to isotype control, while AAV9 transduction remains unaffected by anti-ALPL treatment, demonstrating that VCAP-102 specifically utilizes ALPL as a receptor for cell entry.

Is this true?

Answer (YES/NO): YES